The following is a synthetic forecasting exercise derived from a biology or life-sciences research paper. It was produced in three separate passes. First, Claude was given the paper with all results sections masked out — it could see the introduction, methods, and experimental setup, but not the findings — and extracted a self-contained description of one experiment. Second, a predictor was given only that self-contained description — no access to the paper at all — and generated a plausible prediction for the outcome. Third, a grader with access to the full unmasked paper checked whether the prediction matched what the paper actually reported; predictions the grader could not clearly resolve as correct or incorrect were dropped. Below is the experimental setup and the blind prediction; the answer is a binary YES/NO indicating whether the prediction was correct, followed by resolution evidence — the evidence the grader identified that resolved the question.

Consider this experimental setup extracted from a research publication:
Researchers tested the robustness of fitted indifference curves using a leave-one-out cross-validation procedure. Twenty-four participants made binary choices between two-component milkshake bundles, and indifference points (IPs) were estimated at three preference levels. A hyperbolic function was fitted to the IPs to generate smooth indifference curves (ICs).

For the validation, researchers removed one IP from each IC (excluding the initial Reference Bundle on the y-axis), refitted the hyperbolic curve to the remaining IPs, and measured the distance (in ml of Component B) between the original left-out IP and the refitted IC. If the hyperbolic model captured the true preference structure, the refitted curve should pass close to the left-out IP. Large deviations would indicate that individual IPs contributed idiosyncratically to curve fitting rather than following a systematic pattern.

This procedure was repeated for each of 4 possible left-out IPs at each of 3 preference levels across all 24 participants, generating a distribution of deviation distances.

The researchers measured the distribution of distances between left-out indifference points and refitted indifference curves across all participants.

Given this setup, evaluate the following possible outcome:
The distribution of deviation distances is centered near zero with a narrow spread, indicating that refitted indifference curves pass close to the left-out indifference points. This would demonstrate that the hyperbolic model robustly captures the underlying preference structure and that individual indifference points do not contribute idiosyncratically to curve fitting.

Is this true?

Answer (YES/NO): YES